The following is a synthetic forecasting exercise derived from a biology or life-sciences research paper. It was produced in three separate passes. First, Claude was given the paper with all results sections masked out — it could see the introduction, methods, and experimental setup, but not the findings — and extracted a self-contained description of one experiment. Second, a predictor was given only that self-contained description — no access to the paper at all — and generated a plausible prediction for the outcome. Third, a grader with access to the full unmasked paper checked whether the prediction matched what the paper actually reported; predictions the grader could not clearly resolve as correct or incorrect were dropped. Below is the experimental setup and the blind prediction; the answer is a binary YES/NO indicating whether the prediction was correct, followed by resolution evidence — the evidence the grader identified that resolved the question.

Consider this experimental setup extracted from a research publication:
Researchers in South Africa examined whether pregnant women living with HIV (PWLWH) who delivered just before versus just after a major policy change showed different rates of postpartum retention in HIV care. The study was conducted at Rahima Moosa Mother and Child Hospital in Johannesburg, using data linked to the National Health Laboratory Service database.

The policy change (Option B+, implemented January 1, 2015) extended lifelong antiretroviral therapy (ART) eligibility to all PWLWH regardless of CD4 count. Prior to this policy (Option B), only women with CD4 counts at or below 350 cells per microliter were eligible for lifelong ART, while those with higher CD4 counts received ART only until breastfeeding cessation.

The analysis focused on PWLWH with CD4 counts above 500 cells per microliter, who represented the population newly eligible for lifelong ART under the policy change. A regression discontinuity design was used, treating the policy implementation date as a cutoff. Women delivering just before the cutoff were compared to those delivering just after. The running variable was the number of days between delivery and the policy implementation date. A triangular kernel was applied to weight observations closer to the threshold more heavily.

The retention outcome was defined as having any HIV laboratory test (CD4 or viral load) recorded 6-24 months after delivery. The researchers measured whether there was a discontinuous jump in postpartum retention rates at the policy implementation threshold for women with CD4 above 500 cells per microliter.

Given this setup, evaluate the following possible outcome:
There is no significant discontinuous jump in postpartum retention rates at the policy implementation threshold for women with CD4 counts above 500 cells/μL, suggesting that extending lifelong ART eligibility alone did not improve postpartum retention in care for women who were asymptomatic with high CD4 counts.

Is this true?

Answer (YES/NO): NO